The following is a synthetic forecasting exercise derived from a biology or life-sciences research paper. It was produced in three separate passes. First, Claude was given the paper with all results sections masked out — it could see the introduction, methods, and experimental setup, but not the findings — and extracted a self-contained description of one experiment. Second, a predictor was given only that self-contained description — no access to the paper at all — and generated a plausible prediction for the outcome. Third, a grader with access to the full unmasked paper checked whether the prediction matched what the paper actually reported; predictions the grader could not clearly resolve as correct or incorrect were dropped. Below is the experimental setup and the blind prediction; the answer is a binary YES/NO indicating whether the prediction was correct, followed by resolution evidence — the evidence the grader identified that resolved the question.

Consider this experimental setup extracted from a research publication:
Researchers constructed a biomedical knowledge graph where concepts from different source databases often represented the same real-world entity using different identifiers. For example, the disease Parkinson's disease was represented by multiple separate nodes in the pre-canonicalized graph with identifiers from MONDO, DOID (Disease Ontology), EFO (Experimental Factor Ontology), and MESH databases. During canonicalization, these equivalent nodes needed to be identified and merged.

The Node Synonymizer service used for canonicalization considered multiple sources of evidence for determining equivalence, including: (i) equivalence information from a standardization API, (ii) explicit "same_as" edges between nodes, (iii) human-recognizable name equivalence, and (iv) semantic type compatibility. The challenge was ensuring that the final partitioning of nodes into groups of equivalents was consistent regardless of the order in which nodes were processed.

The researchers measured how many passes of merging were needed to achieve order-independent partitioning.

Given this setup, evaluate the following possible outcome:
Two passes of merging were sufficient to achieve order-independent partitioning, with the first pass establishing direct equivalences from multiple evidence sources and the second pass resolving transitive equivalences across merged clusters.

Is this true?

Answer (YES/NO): NO